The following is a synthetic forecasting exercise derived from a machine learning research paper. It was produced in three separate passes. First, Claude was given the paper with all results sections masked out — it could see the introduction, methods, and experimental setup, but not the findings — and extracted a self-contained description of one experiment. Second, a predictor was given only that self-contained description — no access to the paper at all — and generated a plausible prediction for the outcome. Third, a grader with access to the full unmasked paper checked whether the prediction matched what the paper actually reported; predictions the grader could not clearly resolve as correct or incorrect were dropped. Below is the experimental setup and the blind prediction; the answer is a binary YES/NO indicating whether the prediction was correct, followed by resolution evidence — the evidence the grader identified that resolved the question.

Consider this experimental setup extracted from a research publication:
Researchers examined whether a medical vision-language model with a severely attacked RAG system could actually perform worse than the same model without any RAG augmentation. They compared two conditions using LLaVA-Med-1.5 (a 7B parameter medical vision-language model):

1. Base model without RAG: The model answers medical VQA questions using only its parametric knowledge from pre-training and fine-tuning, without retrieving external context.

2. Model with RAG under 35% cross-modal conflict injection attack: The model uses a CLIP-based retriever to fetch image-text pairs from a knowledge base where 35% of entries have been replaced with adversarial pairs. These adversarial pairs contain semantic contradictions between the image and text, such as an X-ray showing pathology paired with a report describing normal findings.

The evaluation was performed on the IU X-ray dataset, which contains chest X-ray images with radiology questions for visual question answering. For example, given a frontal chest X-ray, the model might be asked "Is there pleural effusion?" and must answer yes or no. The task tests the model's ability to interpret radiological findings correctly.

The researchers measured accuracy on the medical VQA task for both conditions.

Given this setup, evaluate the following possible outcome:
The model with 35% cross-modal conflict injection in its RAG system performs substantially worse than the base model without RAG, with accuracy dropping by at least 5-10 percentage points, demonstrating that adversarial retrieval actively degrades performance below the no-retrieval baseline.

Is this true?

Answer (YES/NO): NO